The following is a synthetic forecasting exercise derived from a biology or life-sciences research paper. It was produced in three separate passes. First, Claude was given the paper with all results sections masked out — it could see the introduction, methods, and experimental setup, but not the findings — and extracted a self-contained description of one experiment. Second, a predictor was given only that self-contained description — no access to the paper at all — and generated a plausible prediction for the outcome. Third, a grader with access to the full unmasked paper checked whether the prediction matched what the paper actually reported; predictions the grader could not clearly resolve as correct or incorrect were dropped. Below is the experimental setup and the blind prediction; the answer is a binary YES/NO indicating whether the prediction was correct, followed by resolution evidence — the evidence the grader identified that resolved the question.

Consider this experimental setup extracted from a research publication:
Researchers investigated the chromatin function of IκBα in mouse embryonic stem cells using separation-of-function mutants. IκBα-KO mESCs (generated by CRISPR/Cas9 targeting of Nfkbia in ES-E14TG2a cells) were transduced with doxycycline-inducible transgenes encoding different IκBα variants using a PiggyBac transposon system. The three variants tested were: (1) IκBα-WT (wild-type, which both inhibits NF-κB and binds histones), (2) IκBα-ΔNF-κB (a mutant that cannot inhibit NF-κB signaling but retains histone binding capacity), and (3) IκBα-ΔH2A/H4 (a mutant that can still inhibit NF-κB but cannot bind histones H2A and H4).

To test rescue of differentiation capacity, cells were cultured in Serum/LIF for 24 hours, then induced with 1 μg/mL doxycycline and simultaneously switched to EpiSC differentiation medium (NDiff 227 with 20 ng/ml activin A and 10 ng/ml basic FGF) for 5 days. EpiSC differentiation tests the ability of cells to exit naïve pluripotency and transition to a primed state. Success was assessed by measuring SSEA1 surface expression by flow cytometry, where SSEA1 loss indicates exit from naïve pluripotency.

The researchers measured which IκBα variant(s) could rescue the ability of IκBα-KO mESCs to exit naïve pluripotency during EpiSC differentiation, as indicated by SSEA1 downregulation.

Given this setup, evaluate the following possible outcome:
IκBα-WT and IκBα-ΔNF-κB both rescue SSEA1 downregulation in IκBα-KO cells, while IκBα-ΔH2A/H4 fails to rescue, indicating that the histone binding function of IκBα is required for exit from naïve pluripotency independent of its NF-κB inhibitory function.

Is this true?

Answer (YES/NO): YES